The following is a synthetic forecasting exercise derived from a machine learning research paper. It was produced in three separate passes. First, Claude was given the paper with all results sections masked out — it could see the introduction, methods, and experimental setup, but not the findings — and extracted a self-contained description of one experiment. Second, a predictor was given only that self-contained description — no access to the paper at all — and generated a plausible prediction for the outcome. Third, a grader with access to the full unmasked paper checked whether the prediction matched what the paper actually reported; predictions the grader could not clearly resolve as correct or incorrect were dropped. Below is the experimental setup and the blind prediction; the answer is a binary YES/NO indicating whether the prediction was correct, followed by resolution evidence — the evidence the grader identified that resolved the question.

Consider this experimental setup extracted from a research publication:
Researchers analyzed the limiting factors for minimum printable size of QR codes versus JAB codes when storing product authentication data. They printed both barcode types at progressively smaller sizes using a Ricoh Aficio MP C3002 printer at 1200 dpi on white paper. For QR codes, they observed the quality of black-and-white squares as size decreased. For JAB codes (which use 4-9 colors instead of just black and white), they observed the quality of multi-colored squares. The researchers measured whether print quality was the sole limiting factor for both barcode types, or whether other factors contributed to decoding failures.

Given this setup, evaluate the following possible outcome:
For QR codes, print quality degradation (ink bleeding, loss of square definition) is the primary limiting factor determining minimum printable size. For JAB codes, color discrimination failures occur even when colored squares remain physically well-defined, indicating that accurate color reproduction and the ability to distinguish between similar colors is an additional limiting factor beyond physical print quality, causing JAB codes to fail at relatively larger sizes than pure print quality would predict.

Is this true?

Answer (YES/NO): YES